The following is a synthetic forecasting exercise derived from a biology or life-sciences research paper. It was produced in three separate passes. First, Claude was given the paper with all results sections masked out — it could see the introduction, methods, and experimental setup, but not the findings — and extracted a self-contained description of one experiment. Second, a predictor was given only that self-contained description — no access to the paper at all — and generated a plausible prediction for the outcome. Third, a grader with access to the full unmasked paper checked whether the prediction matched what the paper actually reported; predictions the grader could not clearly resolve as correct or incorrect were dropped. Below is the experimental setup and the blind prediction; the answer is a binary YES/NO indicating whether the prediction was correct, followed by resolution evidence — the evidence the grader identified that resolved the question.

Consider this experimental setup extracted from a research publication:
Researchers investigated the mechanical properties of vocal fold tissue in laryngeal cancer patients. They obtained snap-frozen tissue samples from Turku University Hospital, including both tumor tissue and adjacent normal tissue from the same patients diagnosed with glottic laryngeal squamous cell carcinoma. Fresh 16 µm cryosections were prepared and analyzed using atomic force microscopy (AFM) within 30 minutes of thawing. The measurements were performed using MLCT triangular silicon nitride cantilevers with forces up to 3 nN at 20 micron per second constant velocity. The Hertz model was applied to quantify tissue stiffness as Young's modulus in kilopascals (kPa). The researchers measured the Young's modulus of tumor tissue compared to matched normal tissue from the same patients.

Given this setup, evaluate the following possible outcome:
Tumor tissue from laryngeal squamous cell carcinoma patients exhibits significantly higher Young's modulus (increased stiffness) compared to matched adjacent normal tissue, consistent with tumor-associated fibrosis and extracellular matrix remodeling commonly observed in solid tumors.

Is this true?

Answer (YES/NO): YES